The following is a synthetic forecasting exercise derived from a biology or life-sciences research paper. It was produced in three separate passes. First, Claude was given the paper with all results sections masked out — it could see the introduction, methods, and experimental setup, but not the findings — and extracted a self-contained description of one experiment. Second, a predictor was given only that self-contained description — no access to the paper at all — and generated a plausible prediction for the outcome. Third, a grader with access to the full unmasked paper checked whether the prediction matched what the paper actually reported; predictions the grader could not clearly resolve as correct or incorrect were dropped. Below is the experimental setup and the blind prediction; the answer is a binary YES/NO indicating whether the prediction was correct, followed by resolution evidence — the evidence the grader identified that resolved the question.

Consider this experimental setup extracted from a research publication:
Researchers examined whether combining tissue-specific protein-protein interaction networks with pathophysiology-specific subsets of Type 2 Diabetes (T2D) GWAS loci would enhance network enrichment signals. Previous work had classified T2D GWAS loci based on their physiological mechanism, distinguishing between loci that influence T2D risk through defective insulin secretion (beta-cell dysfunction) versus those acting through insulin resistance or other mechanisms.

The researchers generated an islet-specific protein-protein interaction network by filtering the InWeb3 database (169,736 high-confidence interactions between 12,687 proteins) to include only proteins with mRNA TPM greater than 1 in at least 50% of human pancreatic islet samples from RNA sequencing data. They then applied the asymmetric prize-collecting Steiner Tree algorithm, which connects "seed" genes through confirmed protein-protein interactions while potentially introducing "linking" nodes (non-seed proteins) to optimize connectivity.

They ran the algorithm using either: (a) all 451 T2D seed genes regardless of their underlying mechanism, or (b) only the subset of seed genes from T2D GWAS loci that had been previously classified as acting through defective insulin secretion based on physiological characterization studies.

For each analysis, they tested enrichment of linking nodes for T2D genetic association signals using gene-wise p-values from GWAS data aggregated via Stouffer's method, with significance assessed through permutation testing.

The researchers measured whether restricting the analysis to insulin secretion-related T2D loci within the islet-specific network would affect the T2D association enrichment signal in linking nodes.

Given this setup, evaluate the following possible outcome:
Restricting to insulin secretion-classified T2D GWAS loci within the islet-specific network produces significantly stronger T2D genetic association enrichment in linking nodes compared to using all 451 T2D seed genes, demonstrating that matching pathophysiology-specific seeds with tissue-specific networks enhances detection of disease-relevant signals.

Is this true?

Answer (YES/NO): YES